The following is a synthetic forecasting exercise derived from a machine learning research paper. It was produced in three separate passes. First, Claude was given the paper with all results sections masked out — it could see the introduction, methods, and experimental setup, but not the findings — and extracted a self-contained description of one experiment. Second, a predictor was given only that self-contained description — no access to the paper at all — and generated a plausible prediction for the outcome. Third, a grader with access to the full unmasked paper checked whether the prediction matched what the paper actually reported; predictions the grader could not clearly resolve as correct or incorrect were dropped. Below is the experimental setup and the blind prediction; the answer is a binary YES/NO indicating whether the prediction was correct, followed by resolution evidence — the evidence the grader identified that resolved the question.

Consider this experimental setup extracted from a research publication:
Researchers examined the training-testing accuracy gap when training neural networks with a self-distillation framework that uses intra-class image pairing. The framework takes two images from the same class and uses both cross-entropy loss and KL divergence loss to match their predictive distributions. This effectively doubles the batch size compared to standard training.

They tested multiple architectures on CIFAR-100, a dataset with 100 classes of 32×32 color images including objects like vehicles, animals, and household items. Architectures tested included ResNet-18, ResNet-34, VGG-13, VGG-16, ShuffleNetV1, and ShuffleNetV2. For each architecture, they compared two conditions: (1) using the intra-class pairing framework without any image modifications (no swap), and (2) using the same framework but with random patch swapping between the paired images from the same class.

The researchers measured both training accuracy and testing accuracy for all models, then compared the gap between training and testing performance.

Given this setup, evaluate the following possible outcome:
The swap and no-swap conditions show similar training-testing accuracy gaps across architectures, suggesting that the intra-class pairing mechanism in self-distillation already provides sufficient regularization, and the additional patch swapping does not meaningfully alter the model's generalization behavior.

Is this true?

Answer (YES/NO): NO